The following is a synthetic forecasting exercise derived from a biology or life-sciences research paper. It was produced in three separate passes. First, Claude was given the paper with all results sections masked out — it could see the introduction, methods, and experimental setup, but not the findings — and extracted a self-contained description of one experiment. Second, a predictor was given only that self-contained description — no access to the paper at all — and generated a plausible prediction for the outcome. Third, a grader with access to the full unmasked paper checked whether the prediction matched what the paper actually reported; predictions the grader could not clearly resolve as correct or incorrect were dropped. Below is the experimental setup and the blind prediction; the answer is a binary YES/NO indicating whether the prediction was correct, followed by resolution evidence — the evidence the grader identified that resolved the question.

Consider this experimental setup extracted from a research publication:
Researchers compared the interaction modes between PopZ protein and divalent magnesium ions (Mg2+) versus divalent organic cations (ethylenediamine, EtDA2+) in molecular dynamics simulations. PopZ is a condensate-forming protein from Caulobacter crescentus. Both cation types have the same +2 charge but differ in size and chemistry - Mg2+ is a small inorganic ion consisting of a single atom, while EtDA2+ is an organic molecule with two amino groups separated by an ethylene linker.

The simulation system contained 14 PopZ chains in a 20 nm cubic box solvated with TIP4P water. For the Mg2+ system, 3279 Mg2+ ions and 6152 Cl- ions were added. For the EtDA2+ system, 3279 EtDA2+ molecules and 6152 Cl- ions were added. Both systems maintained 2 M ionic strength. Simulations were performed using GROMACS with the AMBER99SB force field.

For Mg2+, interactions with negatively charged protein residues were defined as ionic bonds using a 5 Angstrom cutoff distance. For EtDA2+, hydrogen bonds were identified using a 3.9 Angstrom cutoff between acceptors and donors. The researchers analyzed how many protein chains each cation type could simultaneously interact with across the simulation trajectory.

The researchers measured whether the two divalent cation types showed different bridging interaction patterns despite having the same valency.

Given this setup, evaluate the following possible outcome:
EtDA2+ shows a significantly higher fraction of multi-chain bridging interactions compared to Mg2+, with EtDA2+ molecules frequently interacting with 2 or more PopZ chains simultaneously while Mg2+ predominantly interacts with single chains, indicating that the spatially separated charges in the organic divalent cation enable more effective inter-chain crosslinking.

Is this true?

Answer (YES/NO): NO